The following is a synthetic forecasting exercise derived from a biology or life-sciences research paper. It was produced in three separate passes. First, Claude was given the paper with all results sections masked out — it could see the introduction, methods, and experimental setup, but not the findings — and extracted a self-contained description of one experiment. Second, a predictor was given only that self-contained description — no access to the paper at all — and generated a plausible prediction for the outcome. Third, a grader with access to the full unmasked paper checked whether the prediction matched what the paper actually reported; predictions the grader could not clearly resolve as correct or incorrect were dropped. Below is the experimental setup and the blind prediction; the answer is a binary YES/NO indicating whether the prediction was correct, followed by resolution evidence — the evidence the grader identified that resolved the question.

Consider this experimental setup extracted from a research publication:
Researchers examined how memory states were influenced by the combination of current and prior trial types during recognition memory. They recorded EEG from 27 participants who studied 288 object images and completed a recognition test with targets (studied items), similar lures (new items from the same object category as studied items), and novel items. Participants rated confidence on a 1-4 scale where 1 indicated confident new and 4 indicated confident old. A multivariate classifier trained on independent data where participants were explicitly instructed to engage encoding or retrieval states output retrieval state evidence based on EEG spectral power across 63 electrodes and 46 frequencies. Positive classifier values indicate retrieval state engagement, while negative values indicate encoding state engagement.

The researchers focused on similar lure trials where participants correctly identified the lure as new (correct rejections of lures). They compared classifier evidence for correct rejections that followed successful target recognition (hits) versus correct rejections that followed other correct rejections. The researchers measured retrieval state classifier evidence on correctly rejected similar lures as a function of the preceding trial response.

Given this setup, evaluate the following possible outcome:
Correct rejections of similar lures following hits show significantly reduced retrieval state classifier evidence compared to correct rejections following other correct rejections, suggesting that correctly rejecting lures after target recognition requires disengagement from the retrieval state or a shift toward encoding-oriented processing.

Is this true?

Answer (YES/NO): NO